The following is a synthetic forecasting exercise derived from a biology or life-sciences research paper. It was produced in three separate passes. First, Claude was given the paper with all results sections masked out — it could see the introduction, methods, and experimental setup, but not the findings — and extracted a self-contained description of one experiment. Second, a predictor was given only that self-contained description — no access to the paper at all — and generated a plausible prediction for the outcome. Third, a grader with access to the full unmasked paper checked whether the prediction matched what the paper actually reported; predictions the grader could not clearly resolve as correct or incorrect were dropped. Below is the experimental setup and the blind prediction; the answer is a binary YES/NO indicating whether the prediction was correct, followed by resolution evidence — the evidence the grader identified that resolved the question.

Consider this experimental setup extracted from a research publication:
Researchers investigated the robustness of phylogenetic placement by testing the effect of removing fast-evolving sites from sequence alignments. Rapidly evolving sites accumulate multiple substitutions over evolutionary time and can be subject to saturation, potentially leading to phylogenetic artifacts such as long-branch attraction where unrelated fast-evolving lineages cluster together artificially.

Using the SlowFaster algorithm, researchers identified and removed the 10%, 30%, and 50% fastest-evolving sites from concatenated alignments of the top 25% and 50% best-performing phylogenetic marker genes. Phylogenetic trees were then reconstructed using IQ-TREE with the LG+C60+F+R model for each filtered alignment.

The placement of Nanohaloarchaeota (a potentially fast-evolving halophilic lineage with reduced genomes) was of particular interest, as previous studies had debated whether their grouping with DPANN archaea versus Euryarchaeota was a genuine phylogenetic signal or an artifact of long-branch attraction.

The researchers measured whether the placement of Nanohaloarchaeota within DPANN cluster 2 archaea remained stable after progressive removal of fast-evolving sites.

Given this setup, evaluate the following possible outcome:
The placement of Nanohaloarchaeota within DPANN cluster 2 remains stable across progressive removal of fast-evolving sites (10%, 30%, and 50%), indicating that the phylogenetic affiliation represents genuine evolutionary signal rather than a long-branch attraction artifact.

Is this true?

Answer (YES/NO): YES